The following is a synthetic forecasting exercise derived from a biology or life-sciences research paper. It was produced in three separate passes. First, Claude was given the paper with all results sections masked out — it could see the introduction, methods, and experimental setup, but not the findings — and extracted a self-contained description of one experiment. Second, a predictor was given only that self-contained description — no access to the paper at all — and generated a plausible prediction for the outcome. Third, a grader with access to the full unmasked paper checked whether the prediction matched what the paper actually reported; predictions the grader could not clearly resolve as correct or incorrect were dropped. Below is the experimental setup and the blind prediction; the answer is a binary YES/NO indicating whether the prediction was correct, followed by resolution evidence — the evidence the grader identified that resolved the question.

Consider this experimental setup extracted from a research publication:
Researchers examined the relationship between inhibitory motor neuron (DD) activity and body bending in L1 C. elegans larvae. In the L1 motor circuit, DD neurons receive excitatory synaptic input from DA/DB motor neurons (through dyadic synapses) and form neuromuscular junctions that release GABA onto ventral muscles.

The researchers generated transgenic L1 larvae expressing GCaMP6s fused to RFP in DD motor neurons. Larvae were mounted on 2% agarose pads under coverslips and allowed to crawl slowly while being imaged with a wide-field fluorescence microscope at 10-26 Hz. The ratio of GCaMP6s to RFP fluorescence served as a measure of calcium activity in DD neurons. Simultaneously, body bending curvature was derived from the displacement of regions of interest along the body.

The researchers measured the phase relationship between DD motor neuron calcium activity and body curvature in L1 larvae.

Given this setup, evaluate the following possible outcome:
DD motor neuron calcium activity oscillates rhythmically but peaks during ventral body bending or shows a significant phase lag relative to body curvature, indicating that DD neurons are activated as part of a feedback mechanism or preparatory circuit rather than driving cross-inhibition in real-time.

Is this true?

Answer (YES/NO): NO